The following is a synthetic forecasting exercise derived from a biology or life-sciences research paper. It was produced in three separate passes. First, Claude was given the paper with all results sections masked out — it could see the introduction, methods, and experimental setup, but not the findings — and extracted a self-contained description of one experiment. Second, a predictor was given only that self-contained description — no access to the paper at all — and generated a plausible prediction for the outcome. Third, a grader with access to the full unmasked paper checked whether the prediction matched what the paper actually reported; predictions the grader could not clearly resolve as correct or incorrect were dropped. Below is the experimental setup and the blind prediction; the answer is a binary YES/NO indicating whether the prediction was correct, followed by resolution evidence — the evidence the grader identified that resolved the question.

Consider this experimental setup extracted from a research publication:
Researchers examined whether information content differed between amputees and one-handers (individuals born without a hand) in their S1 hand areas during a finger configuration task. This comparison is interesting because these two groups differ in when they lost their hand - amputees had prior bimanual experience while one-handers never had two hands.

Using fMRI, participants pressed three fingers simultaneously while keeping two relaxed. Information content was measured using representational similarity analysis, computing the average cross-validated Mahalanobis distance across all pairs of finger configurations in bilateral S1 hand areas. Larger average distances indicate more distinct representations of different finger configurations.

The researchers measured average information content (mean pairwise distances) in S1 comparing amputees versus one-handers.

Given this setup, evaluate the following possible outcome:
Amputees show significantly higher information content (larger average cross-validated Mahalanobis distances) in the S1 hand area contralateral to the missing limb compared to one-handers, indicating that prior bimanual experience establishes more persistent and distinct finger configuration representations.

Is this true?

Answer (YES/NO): NO